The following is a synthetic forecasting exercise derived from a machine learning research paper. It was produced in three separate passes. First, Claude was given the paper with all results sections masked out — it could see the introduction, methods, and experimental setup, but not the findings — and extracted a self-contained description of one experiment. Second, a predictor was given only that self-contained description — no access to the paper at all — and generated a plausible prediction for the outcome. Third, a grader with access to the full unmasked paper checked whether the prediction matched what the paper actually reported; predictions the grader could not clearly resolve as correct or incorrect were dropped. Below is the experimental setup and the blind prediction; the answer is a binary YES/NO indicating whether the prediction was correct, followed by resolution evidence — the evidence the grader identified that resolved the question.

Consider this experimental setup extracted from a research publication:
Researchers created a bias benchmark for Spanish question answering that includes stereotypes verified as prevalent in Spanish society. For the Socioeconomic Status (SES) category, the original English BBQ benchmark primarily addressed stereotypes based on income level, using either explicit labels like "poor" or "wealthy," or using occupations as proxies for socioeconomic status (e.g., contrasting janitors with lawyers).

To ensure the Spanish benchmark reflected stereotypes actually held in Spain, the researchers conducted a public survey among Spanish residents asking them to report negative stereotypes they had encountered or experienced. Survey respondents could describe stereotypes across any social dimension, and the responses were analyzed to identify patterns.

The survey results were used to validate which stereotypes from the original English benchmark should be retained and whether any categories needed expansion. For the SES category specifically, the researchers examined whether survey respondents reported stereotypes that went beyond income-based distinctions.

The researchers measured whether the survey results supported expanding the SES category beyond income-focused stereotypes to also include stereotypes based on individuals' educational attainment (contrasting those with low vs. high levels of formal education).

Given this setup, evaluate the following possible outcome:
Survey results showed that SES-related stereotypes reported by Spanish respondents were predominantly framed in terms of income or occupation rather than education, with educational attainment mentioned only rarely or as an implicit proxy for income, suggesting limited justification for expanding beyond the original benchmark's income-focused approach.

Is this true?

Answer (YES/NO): NO